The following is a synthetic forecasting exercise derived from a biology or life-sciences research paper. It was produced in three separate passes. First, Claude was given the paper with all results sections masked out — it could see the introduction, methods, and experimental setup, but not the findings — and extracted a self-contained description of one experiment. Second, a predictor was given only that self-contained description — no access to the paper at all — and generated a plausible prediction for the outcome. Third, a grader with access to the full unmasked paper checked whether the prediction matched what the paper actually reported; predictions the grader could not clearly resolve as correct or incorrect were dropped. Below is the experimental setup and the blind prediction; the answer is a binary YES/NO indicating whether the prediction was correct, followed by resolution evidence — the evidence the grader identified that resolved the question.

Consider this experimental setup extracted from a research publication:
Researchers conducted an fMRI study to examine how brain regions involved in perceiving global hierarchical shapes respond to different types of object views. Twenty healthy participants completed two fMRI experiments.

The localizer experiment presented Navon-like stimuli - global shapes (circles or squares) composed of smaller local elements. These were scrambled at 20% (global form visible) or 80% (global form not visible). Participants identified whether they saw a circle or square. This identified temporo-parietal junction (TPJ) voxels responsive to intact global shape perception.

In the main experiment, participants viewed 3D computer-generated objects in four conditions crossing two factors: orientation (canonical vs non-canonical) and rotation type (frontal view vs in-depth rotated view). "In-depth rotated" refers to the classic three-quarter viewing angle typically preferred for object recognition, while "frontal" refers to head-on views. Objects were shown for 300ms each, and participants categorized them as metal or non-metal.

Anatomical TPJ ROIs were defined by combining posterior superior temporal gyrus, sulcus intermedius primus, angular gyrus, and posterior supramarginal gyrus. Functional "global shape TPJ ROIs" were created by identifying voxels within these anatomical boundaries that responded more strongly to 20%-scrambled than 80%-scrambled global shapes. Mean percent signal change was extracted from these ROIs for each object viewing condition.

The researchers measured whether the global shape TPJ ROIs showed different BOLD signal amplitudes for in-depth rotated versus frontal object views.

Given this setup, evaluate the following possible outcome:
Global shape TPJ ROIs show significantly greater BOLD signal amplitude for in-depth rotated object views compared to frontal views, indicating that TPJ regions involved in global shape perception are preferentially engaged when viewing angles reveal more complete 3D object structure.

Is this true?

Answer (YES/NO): NO